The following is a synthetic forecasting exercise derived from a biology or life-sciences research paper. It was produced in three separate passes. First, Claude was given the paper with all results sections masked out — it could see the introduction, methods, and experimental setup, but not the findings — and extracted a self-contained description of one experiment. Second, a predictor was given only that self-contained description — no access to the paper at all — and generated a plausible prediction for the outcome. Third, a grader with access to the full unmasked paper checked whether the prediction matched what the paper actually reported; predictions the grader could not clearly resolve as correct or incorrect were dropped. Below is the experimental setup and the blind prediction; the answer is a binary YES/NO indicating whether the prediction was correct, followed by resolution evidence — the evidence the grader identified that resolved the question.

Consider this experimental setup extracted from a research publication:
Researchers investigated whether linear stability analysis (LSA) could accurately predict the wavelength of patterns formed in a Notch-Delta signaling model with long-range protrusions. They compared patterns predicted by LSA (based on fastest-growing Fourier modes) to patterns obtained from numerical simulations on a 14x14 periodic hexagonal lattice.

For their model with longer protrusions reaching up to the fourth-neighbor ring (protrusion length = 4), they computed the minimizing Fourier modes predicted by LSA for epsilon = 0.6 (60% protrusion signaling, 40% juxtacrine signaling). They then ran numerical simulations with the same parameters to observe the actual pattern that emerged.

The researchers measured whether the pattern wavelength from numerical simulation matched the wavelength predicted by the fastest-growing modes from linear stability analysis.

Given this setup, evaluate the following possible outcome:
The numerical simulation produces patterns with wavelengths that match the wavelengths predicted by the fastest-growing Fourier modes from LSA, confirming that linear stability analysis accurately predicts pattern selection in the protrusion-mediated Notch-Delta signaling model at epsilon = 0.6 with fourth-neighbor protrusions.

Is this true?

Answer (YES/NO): NO